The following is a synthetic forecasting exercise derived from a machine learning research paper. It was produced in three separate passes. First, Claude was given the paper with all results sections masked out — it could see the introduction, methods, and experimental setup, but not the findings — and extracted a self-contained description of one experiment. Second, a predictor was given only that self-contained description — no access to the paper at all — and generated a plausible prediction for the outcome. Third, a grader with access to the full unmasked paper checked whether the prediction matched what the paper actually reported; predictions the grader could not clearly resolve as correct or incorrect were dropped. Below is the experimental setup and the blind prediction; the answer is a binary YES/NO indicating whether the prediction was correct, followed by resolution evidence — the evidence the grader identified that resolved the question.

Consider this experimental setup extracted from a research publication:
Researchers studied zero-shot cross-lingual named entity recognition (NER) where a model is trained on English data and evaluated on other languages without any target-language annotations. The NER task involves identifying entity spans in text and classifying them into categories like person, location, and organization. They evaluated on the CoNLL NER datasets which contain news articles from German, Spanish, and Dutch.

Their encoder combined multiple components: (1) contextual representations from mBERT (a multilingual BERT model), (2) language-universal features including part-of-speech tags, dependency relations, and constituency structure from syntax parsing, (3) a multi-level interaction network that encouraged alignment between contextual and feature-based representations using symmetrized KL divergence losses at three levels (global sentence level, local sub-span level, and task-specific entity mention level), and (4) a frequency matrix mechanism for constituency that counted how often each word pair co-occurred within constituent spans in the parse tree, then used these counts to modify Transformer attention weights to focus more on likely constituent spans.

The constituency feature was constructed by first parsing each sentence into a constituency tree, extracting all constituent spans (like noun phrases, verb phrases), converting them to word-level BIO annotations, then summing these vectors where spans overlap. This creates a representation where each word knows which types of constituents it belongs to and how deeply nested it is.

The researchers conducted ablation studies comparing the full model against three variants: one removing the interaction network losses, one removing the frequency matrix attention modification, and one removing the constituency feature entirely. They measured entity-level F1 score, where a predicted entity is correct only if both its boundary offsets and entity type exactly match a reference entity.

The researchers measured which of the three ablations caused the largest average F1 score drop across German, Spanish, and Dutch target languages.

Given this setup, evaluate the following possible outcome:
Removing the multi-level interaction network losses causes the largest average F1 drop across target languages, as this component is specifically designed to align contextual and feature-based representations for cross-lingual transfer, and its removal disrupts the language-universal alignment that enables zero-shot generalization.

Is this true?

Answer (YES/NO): NO